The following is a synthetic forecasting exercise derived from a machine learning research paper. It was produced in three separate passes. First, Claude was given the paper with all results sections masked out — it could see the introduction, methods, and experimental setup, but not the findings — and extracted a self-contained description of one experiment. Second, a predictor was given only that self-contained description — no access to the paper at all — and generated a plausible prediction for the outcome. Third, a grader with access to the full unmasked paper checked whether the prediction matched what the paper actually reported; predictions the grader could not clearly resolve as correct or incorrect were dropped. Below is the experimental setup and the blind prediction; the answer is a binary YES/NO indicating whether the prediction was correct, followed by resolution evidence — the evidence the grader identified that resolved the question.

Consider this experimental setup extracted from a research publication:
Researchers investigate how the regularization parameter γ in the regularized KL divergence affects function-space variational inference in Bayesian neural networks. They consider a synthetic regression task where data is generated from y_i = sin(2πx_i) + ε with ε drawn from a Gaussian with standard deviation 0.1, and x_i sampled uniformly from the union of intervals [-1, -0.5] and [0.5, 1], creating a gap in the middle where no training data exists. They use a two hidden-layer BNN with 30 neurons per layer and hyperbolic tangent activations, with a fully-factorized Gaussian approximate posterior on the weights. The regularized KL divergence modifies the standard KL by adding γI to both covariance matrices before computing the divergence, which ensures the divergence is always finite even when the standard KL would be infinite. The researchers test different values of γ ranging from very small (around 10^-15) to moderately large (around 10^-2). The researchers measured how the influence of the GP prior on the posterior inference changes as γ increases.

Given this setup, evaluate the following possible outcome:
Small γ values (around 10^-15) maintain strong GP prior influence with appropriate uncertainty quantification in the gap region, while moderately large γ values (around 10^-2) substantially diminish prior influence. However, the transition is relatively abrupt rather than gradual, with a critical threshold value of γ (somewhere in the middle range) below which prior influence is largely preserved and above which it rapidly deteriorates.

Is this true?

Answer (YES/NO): NO